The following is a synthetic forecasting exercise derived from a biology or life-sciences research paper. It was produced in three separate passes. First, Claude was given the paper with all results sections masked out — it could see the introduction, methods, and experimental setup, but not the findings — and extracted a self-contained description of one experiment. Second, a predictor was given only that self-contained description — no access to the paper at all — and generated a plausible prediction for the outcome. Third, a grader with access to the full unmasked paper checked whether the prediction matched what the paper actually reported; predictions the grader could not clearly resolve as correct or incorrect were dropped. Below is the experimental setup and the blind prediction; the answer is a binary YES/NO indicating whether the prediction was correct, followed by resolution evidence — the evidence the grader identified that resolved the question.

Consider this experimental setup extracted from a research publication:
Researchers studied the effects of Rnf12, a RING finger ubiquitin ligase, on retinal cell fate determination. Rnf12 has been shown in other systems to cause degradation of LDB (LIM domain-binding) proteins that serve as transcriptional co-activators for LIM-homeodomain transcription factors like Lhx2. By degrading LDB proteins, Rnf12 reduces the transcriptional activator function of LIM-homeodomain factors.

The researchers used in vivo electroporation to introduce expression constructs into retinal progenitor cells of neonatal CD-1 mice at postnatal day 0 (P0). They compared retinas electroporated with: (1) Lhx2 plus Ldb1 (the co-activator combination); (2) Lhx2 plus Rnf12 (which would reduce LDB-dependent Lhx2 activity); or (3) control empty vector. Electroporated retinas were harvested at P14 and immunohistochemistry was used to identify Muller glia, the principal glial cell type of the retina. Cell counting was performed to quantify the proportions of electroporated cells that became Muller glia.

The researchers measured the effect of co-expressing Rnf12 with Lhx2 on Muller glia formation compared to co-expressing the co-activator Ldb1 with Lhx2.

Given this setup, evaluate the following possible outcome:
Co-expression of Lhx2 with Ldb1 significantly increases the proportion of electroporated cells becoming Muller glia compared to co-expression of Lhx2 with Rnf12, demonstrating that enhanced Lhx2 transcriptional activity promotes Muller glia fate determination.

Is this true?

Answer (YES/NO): NO